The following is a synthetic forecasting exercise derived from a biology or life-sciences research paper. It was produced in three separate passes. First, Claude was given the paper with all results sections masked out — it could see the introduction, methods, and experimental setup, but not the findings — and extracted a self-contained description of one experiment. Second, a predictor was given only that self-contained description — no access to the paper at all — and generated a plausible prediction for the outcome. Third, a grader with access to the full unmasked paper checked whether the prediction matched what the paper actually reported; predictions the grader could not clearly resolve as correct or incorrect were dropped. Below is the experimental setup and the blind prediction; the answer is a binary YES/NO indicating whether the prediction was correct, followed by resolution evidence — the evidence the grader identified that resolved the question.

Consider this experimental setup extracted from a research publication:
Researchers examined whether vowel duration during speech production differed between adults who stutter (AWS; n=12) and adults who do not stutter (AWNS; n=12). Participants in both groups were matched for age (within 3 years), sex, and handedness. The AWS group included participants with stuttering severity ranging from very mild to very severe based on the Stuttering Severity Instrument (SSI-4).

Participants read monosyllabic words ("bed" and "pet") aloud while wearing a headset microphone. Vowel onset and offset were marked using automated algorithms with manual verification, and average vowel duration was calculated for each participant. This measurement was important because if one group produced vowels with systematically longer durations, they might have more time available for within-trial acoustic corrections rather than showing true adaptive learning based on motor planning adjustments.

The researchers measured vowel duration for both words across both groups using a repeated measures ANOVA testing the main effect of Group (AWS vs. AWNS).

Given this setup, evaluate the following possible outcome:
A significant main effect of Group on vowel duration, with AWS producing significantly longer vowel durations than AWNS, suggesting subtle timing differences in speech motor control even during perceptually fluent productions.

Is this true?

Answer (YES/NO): NO